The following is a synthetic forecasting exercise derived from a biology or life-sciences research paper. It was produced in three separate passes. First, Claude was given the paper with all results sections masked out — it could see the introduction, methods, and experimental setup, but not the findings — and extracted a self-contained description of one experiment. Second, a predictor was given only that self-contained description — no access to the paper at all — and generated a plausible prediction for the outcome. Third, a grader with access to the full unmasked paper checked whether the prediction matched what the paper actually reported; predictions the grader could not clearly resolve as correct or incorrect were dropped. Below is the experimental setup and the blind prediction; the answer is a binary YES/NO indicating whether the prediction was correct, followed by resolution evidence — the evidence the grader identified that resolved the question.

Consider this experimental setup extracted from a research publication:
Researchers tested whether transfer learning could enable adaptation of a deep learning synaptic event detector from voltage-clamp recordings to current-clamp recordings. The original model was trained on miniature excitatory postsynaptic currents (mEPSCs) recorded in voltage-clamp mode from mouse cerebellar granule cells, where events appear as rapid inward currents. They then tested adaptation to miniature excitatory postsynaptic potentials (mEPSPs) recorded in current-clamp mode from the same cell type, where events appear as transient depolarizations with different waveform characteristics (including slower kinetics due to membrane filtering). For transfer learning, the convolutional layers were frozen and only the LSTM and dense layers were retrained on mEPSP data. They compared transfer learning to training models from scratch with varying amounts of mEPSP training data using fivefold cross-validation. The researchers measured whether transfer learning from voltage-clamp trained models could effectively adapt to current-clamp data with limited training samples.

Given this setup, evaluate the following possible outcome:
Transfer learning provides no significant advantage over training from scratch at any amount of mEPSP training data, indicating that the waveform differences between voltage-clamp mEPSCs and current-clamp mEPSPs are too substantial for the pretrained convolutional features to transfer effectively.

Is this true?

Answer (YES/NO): NO